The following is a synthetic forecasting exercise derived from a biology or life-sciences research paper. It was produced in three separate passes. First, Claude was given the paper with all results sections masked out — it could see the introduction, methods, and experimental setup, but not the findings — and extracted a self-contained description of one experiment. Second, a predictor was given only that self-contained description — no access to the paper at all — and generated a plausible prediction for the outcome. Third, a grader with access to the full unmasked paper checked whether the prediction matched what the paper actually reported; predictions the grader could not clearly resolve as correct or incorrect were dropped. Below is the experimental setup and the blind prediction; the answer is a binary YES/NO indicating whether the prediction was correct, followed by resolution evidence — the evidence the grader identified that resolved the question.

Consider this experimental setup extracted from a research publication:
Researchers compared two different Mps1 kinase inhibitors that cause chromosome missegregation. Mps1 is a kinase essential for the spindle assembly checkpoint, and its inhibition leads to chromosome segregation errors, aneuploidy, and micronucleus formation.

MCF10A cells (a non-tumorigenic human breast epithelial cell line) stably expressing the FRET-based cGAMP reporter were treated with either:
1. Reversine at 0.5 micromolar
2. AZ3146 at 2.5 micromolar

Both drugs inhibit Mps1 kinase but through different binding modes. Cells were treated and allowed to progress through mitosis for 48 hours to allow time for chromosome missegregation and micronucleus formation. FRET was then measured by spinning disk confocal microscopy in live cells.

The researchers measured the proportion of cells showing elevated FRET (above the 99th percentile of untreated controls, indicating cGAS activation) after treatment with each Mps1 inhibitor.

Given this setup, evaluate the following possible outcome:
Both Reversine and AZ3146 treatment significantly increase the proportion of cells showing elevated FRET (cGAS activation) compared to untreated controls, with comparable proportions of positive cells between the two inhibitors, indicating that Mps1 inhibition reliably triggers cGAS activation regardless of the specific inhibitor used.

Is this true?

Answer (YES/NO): NO